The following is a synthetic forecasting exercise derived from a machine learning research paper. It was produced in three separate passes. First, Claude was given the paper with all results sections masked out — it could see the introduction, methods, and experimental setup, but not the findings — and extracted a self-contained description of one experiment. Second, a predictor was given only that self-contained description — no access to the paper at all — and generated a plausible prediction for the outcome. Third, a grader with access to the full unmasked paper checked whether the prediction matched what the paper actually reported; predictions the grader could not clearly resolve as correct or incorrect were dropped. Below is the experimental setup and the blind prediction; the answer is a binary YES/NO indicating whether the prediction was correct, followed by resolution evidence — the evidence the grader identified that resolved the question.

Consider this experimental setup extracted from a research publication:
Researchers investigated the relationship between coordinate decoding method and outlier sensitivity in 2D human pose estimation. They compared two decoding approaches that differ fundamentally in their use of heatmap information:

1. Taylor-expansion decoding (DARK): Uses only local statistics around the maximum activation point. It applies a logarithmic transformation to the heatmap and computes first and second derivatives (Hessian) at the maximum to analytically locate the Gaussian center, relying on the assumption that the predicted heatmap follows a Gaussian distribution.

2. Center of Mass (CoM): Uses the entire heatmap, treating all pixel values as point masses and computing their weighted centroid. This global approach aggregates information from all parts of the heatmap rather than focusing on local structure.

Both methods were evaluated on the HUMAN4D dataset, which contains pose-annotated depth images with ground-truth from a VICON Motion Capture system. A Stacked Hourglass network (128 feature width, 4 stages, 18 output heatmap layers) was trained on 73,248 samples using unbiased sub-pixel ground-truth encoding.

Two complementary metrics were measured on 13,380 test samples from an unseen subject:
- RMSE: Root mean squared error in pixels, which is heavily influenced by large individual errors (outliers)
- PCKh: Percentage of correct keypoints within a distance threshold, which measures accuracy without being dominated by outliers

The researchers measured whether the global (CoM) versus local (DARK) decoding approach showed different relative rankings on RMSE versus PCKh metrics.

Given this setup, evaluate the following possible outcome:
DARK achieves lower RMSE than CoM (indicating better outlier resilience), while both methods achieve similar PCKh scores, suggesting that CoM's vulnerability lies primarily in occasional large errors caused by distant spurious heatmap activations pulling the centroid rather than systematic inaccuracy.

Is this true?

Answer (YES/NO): NO